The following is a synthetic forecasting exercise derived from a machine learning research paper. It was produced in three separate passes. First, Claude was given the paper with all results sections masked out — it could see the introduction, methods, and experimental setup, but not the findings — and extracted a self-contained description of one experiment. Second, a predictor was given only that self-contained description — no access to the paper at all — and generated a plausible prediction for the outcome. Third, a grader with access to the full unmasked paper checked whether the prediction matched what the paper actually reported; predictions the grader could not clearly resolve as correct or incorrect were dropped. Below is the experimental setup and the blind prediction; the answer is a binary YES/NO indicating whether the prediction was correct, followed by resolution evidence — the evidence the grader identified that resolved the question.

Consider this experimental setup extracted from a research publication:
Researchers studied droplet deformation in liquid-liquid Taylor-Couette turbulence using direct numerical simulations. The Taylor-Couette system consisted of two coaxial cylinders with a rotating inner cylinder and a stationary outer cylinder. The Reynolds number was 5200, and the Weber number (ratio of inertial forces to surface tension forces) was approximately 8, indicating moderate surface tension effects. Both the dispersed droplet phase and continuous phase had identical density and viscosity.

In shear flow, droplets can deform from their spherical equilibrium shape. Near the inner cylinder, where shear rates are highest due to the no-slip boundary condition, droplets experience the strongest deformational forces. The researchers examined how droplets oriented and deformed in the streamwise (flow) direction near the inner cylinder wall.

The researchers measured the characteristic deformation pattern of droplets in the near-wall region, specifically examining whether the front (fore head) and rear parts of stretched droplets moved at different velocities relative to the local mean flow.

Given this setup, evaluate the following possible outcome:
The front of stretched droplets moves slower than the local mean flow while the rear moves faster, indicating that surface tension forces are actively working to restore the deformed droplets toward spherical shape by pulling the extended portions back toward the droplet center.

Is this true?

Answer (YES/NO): YES